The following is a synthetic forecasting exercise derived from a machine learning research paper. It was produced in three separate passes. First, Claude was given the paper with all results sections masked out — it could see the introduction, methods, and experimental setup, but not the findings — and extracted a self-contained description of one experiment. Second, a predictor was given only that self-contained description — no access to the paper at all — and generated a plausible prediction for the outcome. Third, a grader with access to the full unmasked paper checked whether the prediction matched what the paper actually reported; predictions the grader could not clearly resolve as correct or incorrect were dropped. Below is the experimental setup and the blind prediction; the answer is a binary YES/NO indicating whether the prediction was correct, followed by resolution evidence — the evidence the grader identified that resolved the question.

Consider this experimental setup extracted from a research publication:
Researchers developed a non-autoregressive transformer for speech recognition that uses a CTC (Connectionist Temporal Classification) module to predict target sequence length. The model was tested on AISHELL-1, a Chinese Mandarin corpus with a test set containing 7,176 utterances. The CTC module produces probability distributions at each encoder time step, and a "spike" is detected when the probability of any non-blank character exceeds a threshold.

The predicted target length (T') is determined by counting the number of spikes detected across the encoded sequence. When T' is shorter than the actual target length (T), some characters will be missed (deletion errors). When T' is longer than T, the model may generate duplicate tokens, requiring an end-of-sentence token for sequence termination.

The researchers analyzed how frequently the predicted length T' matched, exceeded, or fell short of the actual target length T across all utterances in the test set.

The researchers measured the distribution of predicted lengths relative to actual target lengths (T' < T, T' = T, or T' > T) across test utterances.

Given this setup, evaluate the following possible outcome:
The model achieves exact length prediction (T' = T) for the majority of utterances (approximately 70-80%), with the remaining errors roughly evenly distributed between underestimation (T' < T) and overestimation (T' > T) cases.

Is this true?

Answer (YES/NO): NO